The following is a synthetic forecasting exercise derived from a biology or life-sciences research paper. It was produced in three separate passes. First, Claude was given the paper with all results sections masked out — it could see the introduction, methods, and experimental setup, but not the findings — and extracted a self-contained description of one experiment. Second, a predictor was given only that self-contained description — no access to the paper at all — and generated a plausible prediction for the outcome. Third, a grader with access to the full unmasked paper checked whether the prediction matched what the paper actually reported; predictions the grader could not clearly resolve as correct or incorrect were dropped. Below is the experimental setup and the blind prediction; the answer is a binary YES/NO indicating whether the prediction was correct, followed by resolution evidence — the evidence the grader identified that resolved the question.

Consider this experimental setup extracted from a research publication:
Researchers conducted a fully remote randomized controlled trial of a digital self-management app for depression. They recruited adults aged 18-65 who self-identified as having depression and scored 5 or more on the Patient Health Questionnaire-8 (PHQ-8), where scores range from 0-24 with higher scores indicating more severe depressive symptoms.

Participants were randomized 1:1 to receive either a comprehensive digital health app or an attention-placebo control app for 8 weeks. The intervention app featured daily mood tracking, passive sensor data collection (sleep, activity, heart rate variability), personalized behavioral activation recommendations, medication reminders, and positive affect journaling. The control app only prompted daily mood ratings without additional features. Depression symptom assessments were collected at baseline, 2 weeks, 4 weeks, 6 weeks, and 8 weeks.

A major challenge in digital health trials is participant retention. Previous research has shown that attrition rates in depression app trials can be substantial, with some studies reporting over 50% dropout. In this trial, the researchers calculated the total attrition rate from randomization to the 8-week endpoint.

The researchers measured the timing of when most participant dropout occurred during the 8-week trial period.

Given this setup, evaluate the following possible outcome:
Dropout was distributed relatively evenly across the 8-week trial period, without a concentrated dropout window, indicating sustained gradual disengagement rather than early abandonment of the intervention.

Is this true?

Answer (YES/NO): NO